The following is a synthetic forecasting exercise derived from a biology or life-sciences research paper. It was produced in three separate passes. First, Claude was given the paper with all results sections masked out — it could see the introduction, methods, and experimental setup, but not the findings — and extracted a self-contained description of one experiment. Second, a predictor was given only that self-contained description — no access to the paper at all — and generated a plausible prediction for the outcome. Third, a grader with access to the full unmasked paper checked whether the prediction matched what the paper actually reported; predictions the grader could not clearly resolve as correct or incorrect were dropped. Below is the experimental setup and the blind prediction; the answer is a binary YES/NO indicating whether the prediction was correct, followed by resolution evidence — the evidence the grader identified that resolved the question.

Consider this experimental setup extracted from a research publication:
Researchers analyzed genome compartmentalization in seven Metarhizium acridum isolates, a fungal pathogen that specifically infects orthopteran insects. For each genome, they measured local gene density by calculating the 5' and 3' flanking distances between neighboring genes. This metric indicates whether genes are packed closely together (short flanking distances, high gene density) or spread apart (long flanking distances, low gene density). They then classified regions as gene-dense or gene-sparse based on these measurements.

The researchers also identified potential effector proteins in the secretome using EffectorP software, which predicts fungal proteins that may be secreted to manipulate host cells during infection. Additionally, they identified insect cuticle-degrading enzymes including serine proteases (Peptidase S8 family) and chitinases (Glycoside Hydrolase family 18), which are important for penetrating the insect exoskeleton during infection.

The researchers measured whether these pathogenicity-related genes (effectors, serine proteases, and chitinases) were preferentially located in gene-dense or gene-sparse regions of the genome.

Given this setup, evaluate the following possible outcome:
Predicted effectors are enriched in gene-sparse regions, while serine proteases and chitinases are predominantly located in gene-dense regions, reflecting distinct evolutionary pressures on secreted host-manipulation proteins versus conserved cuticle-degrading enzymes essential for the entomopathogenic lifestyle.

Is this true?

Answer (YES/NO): NO